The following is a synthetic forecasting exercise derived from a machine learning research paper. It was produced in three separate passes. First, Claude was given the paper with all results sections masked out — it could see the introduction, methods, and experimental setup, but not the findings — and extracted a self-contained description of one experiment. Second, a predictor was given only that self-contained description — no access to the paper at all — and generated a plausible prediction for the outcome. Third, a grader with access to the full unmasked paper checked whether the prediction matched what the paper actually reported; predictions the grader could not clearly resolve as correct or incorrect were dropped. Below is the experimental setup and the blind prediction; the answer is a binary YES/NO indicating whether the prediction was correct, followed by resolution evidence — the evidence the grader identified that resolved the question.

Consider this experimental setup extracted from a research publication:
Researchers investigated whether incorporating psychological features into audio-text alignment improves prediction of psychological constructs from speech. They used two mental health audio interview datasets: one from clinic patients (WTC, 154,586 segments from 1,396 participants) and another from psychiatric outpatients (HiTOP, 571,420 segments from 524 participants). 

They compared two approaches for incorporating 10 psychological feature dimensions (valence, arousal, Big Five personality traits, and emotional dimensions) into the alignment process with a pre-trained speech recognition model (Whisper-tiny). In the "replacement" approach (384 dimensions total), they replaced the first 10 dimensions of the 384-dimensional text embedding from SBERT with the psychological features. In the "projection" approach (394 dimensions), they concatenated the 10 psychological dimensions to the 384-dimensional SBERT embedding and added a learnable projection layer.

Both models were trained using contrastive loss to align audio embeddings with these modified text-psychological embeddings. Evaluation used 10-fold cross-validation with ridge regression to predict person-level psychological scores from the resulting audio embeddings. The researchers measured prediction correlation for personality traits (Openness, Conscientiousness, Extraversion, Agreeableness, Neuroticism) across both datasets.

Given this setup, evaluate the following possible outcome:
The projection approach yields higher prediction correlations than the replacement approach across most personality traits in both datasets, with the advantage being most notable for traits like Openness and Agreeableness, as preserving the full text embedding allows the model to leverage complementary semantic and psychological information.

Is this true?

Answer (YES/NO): NO